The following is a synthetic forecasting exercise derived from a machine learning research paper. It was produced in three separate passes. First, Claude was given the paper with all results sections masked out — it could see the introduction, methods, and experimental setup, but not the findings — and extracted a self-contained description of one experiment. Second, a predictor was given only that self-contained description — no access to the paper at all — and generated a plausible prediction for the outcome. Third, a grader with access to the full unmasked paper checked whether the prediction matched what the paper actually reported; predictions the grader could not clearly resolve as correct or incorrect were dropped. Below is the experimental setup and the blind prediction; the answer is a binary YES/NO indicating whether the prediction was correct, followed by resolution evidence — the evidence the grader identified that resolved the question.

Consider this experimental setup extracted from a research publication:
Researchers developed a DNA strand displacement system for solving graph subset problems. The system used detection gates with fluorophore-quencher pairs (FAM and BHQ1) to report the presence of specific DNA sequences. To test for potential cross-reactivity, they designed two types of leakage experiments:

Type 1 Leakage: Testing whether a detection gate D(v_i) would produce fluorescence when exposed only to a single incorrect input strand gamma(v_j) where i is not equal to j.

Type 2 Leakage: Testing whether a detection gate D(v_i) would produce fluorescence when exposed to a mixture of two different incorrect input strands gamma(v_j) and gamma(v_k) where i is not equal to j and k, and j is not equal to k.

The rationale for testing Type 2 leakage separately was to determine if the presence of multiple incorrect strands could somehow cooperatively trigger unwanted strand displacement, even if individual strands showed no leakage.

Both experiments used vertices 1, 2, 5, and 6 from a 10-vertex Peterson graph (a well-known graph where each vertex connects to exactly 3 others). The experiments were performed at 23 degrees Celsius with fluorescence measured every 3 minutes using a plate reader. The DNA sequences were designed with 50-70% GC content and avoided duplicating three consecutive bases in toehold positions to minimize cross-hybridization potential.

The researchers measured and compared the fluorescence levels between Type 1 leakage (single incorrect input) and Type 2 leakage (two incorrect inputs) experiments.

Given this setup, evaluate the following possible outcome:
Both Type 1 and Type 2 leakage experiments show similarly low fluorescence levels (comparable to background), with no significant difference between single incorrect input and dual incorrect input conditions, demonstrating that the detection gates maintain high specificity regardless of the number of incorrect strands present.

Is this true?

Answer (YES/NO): YES